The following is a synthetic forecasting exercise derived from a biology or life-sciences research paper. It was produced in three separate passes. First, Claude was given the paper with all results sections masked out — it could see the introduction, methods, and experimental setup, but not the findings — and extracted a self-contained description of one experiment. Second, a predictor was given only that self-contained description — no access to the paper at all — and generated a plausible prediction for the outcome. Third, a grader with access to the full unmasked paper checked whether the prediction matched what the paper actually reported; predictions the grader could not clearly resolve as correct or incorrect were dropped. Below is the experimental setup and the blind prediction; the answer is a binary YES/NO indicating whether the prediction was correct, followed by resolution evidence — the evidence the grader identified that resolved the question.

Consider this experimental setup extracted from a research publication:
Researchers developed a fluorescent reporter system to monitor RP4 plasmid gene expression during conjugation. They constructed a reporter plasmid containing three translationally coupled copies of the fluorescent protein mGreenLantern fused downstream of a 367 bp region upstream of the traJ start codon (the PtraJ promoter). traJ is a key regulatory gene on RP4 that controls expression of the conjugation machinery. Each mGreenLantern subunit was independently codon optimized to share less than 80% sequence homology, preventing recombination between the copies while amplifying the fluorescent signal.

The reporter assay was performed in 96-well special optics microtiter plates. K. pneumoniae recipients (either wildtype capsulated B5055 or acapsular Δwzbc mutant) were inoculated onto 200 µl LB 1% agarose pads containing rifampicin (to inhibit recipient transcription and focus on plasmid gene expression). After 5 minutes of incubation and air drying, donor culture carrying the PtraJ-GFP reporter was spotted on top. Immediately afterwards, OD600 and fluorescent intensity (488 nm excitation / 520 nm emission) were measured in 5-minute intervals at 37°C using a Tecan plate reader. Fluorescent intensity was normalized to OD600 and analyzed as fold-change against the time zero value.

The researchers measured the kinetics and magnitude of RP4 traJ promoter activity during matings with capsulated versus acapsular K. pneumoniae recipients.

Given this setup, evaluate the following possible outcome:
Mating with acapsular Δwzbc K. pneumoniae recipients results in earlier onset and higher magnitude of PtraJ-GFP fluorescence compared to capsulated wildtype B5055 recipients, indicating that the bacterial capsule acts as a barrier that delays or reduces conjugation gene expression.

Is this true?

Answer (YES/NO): YES